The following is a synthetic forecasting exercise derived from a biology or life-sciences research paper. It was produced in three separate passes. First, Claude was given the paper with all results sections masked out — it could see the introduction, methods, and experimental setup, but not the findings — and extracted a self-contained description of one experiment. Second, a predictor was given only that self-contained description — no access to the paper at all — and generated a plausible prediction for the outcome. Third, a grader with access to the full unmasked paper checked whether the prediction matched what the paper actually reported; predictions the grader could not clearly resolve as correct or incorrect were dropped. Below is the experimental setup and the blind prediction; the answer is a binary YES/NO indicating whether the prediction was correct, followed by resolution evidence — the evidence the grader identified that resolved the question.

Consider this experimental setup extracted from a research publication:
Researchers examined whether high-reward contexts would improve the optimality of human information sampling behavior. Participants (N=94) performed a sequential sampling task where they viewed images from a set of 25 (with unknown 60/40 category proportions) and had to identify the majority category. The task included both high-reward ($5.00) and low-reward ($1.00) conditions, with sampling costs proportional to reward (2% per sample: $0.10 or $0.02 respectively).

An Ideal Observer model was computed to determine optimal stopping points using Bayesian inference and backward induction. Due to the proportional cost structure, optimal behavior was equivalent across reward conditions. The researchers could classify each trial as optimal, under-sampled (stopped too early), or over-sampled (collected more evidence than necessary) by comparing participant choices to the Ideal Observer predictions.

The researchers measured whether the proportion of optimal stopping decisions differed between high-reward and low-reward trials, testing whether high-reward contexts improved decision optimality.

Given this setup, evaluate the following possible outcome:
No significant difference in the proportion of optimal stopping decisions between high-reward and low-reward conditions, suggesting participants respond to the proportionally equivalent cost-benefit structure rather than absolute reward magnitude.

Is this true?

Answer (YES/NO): NO